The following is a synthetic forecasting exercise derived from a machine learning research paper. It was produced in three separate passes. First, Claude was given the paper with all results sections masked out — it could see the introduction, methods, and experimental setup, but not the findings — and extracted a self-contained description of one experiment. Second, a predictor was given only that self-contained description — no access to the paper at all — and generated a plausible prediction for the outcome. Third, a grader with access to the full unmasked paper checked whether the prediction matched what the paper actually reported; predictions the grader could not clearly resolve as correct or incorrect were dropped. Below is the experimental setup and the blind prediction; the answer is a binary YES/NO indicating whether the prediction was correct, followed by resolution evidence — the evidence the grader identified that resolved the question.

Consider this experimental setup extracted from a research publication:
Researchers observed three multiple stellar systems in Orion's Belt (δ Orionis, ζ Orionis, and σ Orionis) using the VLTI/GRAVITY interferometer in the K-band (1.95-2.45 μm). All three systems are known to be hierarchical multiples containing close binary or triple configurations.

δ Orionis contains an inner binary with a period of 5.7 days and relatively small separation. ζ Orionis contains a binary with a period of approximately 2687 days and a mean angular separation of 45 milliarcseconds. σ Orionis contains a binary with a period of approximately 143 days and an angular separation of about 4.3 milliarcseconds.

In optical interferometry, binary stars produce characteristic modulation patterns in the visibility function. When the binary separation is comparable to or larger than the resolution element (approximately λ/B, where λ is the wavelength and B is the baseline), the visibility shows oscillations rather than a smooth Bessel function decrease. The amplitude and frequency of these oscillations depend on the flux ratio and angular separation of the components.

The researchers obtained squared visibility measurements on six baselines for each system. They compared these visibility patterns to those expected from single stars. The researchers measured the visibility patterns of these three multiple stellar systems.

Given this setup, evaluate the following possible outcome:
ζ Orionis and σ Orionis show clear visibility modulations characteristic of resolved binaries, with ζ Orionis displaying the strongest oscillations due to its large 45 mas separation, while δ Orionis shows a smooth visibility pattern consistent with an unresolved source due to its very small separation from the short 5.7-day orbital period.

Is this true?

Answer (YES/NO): NO